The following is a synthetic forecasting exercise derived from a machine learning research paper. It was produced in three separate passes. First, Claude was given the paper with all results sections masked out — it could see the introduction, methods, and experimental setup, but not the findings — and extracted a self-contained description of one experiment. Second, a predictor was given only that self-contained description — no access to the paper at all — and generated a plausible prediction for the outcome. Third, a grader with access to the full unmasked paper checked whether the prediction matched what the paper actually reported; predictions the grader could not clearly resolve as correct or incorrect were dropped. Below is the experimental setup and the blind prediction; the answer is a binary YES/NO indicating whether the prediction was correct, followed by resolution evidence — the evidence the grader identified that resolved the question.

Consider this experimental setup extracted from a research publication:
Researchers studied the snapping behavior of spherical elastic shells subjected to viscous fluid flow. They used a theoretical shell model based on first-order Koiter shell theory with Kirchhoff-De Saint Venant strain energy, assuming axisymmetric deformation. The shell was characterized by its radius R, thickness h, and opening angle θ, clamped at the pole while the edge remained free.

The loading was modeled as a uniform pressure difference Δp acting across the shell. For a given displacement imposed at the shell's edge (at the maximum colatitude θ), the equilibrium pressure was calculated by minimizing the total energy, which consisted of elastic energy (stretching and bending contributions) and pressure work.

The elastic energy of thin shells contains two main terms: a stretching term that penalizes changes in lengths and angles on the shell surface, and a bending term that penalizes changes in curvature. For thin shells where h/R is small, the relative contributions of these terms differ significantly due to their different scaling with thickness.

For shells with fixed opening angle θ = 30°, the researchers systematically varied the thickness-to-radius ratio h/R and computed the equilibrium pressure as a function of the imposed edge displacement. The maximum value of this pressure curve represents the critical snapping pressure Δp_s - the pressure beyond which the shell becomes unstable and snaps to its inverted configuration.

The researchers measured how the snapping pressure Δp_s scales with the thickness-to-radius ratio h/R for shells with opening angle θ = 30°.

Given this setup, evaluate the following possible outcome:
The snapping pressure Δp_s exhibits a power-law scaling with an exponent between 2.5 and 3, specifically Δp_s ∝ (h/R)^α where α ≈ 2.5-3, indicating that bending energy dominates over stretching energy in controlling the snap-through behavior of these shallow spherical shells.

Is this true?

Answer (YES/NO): NO